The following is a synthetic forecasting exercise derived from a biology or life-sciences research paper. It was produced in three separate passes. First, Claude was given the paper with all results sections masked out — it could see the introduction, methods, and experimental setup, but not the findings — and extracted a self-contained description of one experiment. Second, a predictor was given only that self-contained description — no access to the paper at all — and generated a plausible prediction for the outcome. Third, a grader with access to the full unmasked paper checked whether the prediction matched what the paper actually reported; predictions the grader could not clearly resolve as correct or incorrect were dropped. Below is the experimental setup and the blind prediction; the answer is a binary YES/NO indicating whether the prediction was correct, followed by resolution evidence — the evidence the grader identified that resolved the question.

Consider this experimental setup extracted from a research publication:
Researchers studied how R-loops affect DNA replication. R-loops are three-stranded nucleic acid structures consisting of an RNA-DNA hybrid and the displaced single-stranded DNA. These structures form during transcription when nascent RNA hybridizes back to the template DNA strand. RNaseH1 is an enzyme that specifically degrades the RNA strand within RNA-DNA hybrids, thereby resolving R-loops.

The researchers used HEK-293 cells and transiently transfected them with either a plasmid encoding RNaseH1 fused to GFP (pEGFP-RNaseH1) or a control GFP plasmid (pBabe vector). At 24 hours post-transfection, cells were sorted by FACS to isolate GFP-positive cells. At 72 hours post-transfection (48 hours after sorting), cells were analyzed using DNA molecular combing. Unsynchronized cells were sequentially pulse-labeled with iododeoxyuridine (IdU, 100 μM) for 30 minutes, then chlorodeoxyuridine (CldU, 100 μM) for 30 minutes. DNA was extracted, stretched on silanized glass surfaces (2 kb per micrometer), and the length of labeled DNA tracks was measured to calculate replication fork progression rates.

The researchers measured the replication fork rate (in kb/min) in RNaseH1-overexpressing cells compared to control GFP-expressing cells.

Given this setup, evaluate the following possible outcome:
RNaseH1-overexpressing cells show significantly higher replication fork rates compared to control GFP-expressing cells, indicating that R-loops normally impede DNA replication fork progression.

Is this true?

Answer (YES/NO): YES